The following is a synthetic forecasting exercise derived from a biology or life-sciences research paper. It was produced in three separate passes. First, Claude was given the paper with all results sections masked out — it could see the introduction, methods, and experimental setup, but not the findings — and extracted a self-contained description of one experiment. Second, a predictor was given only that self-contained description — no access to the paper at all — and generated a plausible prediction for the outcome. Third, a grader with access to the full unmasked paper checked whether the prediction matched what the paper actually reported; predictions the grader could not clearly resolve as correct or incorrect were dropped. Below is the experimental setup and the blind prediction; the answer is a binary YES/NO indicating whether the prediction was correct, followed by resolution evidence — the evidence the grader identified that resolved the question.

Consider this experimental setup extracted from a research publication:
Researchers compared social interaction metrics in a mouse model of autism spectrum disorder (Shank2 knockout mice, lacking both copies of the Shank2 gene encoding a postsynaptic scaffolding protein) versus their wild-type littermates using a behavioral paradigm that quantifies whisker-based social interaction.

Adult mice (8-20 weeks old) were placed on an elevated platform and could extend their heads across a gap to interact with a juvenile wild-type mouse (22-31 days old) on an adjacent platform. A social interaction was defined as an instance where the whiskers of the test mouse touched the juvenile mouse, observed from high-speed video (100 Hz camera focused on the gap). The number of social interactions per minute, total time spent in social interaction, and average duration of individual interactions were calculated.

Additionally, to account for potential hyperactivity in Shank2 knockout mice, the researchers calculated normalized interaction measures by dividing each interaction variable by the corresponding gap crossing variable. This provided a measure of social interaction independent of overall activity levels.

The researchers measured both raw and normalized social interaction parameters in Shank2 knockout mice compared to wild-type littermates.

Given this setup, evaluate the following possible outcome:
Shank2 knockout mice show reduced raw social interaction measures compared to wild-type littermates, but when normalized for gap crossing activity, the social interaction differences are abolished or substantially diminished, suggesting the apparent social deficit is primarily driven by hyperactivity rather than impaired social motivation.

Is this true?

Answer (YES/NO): NO